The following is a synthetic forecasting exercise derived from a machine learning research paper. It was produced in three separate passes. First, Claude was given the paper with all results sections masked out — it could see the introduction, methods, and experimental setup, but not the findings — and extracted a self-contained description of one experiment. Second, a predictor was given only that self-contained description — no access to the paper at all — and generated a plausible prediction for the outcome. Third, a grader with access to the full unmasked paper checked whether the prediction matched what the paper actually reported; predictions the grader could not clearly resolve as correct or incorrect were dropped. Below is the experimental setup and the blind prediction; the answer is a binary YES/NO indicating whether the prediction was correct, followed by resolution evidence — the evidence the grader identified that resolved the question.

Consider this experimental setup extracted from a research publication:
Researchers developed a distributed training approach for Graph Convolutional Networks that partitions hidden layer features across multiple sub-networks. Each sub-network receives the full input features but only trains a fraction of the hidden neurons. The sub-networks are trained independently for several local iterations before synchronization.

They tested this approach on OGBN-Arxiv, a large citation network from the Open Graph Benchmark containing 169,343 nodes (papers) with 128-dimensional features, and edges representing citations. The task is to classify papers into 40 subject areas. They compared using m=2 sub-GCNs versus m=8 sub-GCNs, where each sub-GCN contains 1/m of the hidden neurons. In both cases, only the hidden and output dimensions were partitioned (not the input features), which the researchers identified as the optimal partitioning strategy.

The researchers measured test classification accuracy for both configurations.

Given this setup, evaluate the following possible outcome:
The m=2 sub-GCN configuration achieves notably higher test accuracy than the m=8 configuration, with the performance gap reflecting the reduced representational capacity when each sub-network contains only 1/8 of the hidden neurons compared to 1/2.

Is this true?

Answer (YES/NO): YES